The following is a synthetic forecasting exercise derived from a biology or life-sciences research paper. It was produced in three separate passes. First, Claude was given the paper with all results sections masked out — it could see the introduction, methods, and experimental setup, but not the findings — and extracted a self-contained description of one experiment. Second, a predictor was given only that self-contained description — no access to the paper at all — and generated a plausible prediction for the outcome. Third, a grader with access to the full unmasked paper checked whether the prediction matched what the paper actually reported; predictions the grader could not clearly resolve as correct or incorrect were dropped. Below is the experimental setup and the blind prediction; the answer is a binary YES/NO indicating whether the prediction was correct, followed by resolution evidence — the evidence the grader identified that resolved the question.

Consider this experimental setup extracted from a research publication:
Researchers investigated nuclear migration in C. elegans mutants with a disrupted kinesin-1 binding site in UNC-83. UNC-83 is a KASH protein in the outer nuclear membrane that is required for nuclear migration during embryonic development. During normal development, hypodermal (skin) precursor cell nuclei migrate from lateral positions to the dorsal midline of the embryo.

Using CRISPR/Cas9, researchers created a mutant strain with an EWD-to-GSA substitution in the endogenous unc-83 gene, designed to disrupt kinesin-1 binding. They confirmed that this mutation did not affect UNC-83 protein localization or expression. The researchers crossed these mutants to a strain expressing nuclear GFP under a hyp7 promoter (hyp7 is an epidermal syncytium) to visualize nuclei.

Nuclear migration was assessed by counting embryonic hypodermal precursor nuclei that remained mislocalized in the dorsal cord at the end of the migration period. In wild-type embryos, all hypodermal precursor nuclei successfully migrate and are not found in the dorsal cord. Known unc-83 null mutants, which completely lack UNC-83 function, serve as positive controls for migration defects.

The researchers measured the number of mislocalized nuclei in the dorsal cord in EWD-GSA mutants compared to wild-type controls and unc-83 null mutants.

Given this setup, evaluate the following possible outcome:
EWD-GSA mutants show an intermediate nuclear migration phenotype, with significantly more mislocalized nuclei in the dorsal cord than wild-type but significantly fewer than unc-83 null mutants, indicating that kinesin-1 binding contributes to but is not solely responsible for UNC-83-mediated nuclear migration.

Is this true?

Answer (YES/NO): NO